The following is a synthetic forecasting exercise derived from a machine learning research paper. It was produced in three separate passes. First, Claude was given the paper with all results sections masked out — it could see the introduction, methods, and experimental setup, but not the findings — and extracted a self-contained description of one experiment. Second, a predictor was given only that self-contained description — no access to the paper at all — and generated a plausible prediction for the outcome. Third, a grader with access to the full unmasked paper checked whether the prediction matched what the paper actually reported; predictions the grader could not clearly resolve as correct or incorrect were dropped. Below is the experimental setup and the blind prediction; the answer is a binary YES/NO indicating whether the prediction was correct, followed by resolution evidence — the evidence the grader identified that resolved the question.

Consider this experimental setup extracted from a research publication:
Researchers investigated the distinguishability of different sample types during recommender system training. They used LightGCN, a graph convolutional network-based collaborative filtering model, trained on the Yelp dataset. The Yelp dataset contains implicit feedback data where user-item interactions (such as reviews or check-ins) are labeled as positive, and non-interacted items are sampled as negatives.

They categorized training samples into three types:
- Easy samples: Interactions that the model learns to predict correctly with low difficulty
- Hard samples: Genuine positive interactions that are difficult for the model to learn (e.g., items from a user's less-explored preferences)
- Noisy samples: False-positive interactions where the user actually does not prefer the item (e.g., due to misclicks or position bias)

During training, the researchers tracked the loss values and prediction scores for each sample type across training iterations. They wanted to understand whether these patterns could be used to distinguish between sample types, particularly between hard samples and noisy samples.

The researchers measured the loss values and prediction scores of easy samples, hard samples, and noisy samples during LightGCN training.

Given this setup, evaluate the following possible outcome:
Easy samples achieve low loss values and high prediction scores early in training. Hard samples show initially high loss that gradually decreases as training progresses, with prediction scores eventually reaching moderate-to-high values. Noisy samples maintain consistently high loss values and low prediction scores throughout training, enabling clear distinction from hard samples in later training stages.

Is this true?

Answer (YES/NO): NO